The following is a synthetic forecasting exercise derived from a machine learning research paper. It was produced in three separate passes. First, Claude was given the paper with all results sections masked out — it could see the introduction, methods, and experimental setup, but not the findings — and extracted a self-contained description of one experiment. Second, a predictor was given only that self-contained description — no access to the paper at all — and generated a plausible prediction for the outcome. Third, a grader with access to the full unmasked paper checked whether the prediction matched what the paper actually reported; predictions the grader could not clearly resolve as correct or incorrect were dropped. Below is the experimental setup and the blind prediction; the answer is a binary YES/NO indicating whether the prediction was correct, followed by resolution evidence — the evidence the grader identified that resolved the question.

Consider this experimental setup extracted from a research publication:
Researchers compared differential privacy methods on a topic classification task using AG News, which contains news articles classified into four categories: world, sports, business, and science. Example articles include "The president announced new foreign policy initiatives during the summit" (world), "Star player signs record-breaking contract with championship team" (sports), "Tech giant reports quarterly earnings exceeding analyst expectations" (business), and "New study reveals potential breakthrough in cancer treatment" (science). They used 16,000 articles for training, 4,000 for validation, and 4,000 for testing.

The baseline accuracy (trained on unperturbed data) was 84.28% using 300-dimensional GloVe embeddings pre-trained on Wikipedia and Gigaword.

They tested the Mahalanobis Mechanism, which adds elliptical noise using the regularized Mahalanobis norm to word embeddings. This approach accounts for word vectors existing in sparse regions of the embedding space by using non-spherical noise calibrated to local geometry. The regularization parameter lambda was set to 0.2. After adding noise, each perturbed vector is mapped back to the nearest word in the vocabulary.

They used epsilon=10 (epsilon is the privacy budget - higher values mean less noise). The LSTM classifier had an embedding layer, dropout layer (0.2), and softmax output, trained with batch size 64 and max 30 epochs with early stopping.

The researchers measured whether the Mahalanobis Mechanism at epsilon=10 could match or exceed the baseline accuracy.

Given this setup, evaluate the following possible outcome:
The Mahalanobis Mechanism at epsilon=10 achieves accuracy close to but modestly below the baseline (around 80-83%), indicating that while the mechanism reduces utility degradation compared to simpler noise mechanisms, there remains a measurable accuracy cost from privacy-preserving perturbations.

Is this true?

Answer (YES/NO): NO